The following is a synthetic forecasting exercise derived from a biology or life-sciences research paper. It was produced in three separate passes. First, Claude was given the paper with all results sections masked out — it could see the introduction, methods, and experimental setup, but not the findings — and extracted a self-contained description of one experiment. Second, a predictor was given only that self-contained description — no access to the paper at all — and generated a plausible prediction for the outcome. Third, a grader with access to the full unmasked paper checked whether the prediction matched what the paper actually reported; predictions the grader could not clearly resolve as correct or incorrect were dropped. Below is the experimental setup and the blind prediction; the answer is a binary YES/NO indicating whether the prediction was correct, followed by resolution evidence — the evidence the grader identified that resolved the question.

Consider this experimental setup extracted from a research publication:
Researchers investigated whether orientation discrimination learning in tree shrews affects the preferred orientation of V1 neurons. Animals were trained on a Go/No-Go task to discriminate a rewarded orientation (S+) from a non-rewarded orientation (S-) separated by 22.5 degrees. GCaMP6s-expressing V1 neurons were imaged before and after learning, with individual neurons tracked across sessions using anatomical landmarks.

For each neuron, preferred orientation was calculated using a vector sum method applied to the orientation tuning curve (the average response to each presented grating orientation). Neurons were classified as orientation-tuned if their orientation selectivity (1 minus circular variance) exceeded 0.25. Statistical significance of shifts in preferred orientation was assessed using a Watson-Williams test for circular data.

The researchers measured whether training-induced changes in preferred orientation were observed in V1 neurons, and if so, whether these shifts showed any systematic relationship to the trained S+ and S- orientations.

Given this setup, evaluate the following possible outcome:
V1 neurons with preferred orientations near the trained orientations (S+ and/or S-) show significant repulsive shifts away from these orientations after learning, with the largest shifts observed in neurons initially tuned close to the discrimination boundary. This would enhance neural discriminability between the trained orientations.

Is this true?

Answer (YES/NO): NO